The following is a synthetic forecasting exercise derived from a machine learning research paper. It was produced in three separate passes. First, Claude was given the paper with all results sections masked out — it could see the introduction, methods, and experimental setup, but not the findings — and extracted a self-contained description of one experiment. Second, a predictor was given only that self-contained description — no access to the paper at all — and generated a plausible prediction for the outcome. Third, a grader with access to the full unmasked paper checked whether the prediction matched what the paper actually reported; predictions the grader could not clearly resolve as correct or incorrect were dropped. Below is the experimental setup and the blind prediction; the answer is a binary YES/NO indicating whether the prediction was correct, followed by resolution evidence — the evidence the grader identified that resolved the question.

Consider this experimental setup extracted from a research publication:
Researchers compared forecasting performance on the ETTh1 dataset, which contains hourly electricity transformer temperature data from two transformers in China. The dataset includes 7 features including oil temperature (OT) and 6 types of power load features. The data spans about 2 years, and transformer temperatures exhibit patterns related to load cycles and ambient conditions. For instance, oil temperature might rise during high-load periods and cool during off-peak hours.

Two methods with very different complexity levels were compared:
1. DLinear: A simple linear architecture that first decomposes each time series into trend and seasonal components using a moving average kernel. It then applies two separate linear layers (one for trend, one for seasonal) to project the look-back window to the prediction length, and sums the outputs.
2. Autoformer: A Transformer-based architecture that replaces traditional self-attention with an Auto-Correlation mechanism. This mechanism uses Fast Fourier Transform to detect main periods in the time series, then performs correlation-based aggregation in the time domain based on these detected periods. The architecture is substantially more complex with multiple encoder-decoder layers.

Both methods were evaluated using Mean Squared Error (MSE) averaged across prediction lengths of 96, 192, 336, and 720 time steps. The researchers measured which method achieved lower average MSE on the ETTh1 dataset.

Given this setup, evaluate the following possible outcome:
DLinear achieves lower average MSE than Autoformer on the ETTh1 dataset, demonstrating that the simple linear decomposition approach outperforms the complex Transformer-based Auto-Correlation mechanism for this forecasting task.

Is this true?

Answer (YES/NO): YES